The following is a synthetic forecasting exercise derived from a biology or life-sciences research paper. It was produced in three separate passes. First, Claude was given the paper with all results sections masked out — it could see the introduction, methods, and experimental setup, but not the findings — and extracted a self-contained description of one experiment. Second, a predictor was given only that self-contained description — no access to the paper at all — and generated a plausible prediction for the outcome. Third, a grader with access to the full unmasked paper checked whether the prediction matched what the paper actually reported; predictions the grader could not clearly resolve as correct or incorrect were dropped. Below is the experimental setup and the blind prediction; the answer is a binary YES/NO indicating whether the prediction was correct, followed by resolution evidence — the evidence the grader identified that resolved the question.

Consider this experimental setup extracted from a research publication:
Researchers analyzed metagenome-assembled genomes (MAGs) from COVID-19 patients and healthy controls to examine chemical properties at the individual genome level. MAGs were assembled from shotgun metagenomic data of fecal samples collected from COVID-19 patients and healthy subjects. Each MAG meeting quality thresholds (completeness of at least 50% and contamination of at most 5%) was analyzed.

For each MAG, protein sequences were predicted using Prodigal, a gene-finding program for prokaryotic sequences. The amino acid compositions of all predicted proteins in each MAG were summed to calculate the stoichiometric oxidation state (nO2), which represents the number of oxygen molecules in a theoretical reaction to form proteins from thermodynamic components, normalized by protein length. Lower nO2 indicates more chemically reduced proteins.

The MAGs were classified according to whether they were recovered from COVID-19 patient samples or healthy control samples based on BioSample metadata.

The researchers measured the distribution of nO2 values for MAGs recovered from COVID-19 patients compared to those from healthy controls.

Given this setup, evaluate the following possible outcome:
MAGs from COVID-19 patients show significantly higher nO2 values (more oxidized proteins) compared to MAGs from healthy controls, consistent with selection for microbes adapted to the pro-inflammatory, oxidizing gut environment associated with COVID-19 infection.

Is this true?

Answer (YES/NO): NO